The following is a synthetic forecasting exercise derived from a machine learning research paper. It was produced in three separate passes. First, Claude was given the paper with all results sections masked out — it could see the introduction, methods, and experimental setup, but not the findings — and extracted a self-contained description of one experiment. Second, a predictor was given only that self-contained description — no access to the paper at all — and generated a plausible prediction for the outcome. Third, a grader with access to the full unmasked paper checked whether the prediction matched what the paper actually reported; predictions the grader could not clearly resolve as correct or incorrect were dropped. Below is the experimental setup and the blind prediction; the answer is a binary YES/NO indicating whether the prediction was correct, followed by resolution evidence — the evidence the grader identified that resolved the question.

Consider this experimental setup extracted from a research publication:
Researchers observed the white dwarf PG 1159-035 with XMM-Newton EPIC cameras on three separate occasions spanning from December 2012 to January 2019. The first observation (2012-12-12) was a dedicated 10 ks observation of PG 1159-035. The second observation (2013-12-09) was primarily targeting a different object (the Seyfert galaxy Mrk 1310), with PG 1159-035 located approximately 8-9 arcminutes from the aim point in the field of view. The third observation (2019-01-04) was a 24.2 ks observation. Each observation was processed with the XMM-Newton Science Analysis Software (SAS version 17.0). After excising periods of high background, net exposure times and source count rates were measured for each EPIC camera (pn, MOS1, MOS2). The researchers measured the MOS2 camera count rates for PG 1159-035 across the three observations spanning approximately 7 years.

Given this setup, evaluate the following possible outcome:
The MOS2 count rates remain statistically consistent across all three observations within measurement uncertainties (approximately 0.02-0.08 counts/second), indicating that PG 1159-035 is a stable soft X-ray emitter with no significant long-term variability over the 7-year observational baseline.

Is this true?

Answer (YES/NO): NO